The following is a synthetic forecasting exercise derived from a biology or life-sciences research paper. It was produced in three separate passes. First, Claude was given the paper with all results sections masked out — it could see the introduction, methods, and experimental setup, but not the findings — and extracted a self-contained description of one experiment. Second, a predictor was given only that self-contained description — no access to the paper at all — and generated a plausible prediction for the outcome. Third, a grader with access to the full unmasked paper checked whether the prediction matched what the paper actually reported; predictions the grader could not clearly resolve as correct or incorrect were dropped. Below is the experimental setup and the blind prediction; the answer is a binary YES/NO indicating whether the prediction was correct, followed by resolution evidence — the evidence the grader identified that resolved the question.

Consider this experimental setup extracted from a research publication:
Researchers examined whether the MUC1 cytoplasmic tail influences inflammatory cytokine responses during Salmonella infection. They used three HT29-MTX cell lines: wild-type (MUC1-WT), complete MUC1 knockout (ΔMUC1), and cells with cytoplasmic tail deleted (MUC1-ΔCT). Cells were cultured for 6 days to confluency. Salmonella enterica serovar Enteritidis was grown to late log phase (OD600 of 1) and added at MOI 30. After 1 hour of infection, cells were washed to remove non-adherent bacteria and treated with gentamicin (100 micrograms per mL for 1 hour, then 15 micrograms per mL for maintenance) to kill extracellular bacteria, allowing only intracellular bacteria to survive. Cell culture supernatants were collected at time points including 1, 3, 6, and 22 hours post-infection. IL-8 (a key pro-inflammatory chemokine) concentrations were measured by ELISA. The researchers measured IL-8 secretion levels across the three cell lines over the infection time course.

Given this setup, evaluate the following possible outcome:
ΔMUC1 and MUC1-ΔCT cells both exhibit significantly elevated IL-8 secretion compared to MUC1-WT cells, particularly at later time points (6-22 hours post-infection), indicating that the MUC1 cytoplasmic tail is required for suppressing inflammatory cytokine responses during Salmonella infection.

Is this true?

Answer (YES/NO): NO